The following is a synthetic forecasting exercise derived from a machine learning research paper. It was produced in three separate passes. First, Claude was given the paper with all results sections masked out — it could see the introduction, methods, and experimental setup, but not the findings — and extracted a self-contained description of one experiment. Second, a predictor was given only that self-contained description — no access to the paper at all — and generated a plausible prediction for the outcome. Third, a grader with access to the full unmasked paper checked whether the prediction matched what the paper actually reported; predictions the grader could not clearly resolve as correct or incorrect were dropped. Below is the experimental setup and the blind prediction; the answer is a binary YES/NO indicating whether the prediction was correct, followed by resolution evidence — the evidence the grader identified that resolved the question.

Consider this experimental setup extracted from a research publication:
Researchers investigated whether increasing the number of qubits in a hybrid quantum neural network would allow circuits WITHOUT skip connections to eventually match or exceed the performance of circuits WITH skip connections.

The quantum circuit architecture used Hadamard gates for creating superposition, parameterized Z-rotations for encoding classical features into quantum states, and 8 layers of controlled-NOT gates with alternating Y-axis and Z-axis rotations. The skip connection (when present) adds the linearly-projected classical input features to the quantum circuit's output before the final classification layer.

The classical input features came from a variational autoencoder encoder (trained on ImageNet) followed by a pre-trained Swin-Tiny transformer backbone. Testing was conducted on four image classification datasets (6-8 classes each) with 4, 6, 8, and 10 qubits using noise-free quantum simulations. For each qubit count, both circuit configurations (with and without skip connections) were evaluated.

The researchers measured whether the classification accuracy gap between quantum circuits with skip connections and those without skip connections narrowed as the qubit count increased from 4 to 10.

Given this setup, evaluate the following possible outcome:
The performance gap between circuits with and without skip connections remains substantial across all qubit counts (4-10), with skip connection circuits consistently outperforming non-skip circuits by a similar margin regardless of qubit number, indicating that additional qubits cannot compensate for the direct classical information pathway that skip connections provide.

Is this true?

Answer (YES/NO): NO